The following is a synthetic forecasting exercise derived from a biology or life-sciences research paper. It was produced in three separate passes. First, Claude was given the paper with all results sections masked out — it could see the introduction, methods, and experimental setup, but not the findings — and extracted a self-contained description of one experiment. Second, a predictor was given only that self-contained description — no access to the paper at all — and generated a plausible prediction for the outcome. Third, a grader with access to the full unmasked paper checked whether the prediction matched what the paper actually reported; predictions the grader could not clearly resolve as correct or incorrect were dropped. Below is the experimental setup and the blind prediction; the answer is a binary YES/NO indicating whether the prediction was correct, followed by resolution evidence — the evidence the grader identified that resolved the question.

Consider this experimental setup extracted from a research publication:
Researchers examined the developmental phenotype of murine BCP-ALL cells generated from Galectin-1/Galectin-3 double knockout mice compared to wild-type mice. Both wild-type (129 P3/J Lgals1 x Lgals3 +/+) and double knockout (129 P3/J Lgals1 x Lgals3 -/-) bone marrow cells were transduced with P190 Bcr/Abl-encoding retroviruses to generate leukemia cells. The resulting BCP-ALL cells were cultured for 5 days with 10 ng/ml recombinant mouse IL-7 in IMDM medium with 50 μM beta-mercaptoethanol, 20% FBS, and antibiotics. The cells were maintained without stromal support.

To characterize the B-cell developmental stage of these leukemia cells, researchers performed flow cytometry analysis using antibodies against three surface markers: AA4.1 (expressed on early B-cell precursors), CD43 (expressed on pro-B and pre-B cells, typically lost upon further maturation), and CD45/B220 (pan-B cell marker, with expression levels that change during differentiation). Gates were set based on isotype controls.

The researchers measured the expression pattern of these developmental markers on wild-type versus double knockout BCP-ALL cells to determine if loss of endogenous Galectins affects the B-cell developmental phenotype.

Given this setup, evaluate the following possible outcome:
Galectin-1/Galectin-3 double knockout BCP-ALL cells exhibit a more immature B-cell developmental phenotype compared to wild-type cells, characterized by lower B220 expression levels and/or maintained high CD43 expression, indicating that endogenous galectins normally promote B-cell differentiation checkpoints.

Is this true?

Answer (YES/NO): NO